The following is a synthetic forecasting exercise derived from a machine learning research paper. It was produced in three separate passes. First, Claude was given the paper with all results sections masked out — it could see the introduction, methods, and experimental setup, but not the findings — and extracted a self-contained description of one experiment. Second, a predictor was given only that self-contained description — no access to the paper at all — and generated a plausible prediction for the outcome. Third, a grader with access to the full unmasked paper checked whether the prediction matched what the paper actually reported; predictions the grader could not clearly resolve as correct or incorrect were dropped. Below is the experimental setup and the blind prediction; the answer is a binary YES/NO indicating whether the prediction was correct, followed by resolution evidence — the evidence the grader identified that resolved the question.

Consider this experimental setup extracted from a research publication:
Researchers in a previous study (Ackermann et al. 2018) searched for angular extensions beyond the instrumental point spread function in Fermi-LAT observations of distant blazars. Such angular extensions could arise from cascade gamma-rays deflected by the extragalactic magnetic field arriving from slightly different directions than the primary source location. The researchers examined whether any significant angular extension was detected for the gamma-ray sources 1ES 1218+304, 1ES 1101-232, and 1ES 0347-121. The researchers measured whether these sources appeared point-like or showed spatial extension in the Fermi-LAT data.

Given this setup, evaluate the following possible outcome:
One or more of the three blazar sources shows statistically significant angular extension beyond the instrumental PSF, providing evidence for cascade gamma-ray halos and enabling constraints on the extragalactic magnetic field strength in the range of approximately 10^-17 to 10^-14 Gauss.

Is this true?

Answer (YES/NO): NO